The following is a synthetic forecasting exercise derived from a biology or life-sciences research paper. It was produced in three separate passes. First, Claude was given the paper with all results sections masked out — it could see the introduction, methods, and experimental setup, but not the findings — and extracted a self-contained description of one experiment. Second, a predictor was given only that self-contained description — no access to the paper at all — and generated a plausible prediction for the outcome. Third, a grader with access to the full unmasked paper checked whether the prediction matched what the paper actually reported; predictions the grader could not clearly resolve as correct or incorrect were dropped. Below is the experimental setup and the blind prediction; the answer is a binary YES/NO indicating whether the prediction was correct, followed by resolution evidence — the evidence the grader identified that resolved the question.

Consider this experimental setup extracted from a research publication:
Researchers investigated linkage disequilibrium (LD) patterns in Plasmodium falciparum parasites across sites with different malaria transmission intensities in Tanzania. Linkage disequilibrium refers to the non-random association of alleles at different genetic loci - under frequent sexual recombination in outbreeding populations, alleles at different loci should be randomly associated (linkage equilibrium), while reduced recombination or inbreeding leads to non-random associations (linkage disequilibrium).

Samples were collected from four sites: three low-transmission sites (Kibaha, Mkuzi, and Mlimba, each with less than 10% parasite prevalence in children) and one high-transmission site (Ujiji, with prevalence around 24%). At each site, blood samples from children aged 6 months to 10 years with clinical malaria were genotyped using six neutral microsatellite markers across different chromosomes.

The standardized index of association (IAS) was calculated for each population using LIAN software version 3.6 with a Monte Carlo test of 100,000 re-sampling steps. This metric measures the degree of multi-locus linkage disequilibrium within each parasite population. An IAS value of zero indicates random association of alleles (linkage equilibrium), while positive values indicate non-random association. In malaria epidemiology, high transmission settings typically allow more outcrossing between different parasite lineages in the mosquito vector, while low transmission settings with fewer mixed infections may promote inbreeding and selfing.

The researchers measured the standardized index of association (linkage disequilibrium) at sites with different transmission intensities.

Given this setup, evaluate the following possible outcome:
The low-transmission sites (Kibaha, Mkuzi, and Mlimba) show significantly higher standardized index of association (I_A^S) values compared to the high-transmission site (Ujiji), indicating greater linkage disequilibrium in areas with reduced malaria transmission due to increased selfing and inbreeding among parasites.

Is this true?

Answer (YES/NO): NO